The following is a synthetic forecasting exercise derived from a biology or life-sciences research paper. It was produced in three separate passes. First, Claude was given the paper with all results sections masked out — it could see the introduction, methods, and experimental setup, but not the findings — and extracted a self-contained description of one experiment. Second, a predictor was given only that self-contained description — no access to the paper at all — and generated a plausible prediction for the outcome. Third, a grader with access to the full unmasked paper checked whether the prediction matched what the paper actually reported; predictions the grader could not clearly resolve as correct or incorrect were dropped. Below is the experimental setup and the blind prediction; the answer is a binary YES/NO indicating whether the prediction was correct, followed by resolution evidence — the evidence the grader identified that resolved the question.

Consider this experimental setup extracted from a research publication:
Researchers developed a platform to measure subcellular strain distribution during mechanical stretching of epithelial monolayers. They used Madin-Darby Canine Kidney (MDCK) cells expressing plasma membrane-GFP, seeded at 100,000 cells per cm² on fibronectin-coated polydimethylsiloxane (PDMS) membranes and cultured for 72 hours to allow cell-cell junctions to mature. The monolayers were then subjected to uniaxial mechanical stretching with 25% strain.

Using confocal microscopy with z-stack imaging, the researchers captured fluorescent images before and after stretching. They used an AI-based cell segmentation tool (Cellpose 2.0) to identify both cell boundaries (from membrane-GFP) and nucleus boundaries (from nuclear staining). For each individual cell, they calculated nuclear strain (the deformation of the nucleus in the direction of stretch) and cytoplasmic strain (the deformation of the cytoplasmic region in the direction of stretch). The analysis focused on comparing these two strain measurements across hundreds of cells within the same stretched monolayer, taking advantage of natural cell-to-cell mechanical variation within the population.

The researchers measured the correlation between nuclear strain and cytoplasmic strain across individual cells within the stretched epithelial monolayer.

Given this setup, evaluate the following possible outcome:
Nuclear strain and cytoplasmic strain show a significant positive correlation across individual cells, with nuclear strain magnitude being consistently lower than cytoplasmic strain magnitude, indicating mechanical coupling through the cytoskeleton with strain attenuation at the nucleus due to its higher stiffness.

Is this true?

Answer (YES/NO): NO